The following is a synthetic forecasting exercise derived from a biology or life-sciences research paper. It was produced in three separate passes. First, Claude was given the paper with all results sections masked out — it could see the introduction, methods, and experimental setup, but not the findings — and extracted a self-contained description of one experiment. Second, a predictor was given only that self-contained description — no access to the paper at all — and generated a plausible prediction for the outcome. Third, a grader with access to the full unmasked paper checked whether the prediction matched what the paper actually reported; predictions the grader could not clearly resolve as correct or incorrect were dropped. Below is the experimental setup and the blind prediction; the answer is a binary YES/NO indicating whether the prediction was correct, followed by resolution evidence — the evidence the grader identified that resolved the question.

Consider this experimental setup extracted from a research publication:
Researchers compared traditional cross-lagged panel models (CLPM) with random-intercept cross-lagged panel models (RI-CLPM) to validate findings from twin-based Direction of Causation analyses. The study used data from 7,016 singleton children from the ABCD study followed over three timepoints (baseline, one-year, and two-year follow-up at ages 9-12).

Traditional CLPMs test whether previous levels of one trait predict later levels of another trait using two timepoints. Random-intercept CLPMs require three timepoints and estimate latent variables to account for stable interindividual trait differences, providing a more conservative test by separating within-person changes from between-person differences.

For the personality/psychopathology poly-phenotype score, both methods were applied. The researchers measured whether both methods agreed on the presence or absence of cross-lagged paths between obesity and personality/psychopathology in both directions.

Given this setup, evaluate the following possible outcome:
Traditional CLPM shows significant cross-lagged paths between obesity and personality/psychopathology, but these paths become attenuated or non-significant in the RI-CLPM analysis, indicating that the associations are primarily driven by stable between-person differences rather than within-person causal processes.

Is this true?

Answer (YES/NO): NO